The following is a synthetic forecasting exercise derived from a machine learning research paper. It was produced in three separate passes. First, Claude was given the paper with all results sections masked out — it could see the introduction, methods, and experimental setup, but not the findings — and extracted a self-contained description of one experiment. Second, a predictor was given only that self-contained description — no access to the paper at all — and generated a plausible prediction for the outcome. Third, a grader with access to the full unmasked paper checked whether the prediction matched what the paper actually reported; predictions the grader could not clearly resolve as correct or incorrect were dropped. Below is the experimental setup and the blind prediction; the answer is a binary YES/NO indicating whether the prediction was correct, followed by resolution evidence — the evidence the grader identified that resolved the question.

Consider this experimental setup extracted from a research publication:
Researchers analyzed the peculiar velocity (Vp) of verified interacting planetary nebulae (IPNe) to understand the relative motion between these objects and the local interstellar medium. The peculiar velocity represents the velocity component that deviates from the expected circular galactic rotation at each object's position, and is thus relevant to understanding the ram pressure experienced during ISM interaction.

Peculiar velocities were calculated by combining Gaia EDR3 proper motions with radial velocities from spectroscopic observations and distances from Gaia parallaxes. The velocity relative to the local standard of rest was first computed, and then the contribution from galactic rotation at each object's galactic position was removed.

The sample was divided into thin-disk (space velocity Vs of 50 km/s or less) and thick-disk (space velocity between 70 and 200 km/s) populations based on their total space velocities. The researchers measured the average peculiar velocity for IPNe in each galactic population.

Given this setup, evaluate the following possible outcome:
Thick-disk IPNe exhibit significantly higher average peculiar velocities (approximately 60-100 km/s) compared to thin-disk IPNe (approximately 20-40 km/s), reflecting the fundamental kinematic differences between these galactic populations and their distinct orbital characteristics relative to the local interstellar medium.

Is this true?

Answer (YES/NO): NO